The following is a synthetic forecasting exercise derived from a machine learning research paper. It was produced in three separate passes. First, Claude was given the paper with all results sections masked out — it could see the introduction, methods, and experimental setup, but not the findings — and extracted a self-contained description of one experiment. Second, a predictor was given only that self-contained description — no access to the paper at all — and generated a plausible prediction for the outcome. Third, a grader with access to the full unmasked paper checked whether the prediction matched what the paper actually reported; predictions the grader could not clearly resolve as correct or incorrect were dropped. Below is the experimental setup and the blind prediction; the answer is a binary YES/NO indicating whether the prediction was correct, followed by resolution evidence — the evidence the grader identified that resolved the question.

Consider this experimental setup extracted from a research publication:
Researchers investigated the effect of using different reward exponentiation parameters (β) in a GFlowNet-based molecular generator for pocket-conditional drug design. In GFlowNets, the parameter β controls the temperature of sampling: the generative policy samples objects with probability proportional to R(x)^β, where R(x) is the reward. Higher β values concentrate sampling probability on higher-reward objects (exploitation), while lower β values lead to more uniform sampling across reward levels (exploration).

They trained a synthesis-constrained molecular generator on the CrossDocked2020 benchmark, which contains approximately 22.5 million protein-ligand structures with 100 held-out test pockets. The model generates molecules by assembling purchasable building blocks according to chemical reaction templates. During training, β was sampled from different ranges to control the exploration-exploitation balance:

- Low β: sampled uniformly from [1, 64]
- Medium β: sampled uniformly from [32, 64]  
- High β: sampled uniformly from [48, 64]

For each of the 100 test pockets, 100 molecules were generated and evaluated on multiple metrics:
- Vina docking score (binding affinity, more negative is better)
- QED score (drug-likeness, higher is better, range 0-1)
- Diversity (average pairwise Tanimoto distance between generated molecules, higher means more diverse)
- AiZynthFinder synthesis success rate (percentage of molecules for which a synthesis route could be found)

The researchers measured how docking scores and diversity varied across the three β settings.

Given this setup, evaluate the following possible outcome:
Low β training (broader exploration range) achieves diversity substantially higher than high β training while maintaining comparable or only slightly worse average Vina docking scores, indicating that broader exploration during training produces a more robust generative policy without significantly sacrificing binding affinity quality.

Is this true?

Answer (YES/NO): NO